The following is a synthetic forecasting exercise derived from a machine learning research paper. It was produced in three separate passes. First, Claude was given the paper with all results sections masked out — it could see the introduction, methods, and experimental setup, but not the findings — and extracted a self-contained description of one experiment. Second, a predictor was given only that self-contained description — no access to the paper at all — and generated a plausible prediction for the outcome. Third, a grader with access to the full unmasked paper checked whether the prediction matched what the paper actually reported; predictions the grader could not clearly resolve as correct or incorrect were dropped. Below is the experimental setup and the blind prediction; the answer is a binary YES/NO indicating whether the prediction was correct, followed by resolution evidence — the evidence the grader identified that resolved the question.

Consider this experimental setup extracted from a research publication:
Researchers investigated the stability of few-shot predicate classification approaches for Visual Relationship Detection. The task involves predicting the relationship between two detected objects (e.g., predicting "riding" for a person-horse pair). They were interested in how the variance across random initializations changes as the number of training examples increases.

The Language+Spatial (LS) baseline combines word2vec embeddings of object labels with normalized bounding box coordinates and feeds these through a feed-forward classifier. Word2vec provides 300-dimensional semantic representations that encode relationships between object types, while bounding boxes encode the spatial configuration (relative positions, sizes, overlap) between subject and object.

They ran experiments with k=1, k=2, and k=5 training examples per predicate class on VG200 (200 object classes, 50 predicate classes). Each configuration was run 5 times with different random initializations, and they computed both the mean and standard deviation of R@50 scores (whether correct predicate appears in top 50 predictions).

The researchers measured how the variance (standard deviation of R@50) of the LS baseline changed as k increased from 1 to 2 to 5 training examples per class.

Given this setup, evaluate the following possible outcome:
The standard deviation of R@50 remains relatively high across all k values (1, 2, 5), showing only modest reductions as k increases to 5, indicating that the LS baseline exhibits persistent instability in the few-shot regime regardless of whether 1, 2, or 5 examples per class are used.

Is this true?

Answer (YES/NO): NO